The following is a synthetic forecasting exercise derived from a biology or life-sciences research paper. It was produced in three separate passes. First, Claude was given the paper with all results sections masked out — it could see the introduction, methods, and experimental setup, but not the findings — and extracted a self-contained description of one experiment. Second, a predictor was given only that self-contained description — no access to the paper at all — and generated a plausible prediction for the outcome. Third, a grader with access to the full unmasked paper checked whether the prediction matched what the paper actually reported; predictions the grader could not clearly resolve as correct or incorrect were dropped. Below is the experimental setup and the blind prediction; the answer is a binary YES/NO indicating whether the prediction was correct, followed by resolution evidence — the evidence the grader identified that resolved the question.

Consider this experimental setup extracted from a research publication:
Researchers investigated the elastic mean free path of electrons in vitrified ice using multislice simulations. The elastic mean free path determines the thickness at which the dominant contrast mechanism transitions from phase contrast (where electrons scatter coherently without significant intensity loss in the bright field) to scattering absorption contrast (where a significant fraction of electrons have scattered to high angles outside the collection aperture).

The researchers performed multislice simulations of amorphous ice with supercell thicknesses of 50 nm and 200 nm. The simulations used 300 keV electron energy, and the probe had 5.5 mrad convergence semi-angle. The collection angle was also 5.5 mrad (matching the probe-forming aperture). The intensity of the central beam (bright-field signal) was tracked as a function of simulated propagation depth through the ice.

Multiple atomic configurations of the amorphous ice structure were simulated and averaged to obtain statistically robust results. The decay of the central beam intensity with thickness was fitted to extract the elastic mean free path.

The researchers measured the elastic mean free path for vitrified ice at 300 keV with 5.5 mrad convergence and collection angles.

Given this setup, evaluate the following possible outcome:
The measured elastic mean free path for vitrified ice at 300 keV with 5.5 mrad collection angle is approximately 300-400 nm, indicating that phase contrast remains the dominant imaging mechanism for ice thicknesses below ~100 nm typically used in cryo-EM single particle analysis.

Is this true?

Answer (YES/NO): NO